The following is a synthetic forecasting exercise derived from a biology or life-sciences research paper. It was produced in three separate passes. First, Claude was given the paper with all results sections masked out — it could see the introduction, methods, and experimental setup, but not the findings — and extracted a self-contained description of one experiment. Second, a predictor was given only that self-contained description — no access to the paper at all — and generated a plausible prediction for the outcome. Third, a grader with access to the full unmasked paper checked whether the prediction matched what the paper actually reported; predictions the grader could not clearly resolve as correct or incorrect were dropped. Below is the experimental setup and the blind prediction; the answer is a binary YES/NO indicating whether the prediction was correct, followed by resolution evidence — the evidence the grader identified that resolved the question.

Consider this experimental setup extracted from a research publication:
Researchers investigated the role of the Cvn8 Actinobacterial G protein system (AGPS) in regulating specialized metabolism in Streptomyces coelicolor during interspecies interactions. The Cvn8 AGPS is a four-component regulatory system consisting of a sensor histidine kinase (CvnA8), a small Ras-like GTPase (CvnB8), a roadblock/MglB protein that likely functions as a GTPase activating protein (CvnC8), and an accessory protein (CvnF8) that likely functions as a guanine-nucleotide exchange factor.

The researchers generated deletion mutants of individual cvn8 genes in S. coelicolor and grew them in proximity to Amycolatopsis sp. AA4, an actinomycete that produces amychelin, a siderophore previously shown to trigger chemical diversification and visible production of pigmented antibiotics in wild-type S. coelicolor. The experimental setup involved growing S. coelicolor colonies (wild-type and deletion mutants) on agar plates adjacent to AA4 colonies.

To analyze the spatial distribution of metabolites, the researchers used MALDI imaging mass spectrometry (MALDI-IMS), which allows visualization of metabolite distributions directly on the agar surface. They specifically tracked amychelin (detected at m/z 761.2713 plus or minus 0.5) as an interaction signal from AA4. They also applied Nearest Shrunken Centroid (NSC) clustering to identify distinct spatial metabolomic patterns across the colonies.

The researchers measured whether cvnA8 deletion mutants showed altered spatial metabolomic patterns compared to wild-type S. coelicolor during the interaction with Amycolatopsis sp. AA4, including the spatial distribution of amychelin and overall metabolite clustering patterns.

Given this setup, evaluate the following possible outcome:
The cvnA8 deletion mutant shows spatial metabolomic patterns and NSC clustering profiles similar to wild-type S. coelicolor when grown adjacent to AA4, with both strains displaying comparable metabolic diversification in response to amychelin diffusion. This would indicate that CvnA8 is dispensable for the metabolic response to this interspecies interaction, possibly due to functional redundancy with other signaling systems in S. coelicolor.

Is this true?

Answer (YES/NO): NO